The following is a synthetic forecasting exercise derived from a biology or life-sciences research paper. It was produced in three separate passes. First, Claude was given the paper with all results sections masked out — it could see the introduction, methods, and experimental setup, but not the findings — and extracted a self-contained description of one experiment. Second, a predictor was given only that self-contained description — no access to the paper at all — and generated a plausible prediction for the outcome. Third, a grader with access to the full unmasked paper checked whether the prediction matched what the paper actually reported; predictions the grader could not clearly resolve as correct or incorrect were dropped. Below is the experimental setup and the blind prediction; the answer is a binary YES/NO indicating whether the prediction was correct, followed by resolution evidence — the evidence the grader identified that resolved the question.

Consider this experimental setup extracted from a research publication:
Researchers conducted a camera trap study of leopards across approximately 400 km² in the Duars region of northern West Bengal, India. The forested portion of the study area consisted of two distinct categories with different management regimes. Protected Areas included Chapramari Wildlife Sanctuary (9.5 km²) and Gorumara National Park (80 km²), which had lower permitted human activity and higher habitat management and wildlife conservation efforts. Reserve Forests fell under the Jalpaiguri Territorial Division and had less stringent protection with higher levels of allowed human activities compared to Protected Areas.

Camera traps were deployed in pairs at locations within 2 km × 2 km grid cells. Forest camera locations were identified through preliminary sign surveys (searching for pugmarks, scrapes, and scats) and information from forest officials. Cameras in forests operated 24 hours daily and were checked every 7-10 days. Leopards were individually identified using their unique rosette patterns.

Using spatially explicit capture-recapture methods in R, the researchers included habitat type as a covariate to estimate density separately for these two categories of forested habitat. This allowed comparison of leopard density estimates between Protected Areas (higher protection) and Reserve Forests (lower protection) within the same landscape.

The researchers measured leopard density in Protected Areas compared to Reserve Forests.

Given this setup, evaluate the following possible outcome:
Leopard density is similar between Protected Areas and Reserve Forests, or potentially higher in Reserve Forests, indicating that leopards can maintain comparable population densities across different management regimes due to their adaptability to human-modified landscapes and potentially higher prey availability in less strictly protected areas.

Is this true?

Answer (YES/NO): NO